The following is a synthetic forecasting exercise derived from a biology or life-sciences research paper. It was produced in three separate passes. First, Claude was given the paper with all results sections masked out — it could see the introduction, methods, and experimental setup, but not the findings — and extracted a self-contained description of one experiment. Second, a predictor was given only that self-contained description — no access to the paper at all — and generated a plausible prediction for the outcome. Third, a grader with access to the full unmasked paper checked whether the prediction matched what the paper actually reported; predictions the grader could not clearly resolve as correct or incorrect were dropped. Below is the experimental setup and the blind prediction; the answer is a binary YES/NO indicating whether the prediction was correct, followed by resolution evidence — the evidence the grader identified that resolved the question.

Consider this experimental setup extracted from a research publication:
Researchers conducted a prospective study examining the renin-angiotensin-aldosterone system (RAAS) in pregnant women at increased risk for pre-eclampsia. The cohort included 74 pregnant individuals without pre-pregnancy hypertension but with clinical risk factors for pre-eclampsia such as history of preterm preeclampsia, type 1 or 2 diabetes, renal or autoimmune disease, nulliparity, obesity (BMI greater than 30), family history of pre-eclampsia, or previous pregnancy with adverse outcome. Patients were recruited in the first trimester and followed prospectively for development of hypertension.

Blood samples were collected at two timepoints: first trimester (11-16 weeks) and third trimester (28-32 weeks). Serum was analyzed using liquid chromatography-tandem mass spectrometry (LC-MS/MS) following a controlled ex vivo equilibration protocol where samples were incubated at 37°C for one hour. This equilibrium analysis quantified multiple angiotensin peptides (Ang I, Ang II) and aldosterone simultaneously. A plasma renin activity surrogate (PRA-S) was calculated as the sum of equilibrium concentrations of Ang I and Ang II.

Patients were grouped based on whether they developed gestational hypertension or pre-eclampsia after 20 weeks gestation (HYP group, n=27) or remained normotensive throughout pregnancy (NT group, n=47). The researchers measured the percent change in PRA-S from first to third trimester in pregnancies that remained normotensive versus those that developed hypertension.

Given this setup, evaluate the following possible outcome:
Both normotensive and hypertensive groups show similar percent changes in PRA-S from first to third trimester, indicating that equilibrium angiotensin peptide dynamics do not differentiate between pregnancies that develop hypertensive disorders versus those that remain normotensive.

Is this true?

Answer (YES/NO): NO